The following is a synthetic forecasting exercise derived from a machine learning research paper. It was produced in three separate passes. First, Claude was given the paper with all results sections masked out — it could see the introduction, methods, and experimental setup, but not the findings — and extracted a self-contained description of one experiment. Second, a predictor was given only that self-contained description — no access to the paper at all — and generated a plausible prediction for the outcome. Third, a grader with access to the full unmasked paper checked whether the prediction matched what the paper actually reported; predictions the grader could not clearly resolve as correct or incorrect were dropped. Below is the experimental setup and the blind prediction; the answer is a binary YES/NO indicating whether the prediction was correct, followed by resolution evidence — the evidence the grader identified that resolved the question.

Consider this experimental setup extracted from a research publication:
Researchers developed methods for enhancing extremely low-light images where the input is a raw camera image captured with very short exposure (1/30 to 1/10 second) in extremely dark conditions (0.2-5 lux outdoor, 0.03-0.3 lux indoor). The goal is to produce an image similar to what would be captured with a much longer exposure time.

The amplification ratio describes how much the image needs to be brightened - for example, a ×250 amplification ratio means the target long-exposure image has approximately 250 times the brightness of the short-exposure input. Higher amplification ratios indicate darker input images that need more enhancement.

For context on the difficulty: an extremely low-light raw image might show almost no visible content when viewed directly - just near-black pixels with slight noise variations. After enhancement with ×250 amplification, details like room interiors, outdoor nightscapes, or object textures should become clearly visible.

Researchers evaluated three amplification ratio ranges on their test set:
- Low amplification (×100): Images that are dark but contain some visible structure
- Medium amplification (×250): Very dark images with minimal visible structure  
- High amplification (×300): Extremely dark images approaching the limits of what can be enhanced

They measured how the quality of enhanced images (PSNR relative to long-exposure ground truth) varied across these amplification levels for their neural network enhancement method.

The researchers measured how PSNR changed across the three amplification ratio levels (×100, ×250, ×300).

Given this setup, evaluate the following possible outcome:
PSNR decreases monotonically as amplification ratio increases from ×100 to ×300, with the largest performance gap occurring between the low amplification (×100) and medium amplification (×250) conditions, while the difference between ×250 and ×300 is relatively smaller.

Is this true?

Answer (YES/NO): YES